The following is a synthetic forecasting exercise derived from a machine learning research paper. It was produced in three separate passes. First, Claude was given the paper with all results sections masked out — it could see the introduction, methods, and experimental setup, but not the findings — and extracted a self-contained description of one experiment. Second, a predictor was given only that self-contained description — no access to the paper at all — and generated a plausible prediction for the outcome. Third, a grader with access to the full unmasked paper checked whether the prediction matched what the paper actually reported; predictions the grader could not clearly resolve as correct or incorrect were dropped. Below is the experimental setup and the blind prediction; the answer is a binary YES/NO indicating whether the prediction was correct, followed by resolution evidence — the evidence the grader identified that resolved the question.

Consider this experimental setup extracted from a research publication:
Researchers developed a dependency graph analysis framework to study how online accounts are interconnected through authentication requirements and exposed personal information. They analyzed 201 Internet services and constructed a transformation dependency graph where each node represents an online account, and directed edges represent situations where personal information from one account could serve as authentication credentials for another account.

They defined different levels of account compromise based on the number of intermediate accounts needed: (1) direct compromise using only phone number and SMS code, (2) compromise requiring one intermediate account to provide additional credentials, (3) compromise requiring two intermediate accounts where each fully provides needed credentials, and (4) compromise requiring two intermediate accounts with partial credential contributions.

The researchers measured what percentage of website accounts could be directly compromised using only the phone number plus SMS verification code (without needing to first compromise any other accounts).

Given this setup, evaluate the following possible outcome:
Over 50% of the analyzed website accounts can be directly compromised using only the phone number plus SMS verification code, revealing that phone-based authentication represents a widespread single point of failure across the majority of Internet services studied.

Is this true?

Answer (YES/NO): YES